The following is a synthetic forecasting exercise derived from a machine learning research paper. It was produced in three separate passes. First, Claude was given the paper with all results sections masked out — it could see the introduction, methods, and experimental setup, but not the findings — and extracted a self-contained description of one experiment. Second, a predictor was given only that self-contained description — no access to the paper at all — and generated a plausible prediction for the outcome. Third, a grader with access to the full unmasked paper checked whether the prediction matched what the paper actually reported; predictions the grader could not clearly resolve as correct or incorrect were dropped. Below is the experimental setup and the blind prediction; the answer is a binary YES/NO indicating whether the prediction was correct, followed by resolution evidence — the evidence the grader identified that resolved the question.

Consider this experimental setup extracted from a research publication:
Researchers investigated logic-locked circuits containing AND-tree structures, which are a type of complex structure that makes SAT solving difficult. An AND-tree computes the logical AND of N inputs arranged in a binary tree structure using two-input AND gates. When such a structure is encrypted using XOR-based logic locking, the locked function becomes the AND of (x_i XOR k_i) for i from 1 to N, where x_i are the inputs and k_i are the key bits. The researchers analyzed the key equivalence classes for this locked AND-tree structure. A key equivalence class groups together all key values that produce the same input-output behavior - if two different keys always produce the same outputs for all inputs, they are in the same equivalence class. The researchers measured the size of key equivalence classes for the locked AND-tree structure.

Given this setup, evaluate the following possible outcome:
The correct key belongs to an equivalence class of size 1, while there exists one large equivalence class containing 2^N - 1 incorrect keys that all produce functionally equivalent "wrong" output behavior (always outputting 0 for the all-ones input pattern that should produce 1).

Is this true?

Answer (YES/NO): NO